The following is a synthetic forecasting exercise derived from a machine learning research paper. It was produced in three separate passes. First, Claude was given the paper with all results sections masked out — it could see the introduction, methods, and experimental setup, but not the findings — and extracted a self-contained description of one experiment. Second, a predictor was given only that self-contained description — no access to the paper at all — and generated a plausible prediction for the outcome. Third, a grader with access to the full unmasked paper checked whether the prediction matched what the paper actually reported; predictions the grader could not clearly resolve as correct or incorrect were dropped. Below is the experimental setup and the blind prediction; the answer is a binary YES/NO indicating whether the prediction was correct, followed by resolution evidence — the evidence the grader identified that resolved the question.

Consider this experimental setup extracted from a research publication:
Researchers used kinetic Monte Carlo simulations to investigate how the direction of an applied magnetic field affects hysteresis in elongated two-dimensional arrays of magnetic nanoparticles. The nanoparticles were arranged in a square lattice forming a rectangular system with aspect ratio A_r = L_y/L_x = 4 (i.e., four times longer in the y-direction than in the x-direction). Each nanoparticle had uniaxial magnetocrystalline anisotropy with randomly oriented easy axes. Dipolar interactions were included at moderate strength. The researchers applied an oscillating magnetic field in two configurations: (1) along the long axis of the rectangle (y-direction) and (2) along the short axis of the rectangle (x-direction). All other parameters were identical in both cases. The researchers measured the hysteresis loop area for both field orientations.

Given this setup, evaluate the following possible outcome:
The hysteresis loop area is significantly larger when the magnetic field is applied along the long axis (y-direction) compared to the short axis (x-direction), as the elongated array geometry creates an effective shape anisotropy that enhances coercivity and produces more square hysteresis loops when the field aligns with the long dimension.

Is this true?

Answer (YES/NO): NO